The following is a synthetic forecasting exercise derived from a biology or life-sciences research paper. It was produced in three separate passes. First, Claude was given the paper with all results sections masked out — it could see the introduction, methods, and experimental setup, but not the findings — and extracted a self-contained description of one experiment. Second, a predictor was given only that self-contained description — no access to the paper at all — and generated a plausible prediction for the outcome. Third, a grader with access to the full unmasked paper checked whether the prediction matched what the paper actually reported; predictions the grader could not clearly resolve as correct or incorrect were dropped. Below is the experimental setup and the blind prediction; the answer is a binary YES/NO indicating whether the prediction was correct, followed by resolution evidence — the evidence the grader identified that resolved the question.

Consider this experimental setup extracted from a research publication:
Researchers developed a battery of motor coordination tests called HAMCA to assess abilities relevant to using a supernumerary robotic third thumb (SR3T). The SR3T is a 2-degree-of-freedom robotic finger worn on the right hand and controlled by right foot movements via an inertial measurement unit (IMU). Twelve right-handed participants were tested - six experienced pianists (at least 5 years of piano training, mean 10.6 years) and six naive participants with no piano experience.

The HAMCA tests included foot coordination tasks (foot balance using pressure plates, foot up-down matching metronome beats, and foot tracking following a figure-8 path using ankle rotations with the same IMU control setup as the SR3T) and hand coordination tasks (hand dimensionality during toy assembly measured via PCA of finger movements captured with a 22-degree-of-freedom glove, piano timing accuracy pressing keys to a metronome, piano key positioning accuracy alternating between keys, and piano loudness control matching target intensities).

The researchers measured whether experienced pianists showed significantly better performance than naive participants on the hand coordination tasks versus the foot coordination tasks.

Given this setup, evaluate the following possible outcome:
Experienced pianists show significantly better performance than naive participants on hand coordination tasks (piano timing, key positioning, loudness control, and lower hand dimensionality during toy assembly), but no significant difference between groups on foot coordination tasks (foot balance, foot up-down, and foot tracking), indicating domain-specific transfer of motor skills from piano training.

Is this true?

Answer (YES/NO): NO